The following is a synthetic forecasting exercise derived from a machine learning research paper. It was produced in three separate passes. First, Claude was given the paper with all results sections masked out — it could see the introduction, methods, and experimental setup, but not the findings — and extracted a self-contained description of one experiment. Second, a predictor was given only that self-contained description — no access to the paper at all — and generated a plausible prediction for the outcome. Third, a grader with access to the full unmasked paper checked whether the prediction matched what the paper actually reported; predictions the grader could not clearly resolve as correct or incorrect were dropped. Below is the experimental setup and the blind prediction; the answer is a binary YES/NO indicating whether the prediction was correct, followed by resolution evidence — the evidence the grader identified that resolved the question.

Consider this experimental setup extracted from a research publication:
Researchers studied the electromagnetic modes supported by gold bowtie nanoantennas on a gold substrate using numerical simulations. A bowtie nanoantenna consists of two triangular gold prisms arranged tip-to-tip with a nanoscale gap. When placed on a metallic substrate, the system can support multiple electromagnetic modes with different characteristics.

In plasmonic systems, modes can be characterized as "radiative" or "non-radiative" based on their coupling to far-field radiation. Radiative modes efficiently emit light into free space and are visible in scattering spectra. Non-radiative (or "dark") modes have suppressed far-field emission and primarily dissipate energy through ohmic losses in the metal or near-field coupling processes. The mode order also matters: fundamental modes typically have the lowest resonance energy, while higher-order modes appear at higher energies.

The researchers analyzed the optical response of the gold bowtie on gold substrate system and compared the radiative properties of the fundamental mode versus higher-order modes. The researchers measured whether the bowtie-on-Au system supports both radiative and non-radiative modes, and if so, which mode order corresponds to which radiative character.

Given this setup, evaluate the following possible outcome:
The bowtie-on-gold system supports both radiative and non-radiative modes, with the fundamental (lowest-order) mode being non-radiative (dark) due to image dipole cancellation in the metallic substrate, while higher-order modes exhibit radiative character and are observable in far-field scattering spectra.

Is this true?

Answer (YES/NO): NO